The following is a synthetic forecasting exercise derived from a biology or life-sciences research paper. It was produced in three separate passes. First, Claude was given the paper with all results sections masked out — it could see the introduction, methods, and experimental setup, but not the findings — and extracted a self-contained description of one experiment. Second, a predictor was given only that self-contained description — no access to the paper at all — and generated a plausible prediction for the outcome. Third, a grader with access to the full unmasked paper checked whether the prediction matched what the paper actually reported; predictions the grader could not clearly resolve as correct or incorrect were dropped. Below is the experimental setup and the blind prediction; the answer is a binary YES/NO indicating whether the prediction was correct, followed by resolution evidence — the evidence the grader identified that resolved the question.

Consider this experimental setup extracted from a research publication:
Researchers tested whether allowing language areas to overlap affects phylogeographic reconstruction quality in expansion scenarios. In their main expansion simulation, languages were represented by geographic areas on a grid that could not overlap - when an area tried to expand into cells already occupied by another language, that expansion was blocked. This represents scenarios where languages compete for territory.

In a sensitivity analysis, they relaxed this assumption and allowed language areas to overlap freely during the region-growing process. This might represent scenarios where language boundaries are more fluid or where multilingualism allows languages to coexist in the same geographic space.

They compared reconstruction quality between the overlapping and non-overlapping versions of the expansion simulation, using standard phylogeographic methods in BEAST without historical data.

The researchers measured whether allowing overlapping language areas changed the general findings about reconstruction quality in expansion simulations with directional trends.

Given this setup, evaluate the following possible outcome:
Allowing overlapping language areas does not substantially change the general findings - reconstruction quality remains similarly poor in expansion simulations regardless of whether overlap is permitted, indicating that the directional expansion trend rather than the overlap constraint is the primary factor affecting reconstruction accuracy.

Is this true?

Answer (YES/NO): NO